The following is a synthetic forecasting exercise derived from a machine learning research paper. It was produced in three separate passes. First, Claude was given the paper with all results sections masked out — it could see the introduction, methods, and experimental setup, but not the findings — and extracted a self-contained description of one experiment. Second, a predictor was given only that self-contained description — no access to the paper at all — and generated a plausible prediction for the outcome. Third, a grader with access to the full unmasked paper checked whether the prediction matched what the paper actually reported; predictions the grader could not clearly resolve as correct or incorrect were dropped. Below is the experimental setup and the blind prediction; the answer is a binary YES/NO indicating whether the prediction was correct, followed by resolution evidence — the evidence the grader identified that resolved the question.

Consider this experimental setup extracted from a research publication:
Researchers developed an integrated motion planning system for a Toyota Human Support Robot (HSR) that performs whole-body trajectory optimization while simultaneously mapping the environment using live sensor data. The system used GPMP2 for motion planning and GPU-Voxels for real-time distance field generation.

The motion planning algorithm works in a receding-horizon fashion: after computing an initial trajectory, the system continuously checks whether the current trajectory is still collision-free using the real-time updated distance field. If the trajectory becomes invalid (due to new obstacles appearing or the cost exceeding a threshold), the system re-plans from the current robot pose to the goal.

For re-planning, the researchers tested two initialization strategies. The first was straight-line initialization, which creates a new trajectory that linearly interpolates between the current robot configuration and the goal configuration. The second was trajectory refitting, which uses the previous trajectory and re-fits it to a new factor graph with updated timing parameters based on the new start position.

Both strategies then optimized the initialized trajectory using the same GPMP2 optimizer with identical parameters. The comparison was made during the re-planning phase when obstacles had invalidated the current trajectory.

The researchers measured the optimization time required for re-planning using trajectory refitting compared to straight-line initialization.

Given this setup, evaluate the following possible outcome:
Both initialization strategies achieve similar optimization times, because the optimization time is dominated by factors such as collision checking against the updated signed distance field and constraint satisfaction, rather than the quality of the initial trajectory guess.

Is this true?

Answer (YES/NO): NO